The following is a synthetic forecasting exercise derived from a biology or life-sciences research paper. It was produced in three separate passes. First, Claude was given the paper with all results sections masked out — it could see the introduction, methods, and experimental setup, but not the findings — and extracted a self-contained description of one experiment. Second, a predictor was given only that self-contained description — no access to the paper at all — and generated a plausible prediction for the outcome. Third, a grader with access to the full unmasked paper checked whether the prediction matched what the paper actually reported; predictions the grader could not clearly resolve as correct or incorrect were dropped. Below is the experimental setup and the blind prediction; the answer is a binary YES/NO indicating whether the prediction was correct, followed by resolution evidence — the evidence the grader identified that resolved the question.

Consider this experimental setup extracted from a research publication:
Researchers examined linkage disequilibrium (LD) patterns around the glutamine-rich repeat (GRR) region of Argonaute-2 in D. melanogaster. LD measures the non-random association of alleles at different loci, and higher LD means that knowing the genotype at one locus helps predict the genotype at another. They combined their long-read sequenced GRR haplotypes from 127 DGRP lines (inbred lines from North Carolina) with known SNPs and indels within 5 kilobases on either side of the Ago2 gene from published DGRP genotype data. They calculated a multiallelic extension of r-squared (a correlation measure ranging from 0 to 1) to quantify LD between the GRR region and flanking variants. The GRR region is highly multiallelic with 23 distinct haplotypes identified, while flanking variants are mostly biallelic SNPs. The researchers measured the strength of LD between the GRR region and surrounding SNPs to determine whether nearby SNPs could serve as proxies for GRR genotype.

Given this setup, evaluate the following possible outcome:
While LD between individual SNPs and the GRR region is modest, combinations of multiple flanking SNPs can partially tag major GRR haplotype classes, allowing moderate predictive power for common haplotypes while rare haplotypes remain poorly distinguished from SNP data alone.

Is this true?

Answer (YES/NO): NO